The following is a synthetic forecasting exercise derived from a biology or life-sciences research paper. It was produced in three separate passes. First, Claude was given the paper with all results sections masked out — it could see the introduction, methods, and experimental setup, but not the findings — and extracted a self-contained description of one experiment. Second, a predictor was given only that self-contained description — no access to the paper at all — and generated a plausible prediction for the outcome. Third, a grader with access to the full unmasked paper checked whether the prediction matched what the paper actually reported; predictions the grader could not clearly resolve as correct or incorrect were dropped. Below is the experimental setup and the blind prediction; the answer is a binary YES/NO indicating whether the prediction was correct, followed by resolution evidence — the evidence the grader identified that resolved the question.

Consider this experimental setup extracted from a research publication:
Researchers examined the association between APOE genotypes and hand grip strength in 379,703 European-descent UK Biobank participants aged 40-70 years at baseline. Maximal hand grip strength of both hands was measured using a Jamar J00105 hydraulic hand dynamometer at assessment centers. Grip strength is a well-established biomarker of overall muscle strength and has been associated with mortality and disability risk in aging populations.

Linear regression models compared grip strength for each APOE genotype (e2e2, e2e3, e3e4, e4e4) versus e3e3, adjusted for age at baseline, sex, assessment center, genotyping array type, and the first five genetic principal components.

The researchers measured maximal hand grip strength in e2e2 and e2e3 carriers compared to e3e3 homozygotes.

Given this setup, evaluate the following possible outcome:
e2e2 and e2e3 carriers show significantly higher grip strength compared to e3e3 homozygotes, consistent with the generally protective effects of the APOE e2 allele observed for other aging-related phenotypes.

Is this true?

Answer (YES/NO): NO